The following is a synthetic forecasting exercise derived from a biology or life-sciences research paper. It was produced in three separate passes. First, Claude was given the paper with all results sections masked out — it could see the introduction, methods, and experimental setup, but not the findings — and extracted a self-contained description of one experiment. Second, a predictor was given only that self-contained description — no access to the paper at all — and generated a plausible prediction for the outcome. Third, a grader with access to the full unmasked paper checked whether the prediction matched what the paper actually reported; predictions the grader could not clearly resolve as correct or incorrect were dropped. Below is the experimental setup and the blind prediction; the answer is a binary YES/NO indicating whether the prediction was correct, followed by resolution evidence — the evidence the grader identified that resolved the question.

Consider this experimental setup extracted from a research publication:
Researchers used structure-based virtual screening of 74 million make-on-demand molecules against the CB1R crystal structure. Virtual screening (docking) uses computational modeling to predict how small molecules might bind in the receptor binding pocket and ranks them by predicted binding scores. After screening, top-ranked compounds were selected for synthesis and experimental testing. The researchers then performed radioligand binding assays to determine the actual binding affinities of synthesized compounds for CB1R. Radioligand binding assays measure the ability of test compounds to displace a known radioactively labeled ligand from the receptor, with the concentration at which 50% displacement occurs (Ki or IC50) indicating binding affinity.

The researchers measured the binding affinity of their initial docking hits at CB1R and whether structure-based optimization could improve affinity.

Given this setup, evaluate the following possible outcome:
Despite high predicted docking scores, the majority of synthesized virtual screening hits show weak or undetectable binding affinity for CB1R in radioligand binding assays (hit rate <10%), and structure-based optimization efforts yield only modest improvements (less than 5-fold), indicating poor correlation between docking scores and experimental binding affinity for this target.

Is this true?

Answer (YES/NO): NO